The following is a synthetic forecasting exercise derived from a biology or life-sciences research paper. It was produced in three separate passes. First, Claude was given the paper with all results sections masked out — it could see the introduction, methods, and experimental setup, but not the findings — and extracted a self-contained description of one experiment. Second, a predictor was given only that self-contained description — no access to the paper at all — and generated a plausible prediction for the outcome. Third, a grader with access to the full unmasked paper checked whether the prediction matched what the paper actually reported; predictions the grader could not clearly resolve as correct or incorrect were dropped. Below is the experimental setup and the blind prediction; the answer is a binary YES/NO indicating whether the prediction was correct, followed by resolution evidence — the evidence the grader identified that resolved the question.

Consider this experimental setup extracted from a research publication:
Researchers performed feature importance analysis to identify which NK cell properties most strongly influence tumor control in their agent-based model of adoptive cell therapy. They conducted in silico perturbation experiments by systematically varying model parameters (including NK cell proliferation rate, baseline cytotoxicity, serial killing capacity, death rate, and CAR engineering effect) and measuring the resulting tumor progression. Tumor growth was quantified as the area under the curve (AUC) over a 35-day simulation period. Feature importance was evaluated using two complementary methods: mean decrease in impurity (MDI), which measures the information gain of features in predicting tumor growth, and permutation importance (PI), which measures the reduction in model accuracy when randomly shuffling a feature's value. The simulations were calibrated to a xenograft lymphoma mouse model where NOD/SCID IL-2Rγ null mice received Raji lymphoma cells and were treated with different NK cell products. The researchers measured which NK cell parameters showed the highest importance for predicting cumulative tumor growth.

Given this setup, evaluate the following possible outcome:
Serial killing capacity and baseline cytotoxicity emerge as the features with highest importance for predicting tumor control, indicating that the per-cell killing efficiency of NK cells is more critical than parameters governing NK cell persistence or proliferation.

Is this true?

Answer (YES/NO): NO